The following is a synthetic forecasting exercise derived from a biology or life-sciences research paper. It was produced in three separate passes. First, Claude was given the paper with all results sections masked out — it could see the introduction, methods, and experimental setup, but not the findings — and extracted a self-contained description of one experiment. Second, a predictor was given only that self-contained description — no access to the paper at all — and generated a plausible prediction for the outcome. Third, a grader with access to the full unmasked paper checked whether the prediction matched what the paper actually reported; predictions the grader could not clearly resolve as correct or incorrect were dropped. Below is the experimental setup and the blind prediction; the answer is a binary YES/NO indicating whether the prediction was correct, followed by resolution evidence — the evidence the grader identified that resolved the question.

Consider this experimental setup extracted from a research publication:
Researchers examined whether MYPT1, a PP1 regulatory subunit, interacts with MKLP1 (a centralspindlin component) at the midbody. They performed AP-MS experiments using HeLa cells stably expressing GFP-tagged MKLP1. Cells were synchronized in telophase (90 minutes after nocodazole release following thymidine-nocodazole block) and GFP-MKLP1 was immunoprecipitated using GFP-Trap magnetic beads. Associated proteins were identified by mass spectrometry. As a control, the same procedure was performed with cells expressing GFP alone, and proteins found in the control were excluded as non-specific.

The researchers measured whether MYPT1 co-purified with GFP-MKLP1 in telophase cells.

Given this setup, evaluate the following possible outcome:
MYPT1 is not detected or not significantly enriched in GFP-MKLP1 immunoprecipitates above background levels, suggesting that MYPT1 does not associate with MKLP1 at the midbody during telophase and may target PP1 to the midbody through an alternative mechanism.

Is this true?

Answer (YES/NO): YES